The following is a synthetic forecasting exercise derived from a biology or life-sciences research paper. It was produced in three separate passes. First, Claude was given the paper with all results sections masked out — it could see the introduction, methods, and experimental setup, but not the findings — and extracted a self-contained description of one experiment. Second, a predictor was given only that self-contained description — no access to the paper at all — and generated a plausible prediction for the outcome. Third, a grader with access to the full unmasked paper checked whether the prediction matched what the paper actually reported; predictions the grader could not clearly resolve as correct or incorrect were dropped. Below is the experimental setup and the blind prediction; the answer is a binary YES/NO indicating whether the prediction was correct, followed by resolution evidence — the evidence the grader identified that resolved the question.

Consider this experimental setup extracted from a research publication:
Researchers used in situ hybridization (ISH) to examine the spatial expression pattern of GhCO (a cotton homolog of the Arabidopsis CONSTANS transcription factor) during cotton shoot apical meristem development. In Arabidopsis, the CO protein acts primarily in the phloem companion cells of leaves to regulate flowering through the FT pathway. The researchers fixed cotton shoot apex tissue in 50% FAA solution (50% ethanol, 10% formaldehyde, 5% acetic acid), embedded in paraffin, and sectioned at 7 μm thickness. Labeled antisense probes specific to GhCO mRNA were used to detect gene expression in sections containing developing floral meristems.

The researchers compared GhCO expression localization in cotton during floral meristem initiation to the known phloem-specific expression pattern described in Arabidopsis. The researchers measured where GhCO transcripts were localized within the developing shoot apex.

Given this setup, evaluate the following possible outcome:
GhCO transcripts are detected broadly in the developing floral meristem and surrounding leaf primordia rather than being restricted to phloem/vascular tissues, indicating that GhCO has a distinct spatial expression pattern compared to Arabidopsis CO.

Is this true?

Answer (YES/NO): YES